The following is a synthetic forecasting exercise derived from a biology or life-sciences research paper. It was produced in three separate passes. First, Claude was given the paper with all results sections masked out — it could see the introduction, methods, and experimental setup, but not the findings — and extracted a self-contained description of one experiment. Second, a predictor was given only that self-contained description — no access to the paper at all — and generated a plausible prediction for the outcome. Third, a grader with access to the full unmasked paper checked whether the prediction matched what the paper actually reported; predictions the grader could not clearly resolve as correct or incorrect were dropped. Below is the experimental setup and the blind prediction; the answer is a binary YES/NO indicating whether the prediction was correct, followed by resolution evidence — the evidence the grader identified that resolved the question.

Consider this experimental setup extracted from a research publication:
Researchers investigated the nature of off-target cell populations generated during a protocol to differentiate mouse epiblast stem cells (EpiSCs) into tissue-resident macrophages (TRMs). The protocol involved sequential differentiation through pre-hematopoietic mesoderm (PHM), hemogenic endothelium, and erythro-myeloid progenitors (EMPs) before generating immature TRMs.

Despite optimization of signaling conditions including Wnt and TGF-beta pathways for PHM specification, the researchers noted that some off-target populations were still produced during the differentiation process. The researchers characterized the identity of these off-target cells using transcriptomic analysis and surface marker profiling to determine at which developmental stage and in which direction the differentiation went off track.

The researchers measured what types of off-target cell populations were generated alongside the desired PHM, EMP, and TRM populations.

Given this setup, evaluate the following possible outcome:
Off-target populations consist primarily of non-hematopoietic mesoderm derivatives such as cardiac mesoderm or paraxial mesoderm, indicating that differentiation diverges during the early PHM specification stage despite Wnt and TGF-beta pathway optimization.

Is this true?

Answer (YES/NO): NO